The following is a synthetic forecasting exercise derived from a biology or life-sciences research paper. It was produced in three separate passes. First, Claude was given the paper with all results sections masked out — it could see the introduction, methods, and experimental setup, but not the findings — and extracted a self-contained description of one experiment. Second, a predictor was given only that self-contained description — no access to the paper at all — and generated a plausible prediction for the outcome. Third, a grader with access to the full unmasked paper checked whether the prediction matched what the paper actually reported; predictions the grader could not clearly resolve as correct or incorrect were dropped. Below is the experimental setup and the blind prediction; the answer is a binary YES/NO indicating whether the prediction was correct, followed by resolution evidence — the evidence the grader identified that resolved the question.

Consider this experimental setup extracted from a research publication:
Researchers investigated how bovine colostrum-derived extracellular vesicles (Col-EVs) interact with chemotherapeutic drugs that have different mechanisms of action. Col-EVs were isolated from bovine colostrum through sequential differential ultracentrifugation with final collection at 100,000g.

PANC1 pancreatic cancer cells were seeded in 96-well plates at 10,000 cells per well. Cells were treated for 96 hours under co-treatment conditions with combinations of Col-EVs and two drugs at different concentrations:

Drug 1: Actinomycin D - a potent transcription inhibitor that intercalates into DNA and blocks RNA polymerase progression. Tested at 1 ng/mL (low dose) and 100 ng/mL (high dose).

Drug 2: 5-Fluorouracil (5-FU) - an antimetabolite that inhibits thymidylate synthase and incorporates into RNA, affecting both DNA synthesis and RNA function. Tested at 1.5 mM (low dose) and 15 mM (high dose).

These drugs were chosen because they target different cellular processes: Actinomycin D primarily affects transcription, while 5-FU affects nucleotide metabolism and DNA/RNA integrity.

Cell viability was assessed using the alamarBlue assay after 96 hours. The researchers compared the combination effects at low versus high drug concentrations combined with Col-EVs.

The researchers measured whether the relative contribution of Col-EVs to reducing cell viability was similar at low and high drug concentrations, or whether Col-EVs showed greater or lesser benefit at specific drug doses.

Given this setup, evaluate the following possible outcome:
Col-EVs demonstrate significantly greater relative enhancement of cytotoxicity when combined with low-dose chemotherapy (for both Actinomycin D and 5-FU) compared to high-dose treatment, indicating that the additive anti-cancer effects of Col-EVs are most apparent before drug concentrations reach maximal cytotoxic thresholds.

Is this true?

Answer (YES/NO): NO